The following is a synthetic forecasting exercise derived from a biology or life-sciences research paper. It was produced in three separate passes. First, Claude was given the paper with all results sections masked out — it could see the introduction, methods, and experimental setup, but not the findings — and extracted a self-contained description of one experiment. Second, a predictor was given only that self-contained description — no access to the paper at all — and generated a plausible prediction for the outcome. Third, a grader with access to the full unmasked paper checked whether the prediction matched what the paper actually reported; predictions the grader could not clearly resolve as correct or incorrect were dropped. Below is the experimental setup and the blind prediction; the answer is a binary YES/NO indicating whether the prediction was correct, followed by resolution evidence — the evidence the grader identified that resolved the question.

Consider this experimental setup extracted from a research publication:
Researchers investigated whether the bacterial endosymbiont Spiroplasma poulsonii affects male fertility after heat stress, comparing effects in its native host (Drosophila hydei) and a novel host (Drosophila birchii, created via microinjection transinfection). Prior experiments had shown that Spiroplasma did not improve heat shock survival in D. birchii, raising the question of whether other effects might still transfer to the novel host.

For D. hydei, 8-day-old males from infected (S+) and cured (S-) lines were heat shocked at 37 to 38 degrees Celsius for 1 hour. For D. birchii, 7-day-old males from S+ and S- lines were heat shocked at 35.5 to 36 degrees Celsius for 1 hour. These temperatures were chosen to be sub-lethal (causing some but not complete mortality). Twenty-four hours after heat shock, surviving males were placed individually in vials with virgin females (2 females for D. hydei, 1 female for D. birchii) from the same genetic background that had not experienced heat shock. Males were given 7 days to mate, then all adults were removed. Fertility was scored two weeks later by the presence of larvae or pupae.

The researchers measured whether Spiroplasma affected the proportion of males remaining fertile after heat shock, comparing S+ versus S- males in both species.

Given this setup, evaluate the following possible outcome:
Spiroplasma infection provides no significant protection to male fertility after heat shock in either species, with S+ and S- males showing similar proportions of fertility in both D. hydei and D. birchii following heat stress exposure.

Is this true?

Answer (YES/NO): NO